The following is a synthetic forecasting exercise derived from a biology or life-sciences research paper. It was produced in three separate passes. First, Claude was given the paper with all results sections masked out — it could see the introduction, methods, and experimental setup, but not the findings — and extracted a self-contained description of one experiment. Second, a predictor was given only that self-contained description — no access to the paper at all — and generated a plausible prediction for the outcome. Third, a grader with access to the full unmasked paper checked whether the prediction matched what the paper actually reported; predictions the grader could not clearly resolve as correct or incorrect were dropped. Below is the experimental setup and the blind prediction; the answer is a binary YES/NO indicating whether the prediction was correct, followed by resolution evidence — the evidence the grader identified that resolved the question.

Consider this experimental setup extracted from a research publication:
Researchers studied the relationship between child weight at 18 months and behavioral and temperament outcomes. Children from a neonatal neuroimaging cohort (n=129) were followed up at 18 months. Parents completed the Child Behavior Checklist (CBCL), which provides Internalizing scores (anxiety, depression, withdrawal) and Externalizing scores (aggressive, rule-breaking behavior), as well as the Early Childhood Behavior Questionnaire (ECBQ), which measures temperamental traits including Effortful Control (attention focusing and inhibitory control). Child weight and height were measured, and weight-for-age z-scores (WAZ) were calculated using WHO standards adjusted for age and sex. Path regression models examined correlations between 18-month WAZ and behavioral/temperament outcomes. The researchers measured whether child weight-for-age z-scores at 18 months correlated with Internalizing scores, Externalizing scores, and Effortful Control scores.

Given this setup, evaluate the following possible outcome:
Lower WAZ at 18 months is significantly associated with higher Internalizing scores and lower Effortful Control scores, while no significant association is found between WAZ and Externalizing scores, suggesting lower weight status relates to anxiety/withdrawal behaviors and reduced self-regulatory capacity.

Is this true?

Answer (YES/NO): NO